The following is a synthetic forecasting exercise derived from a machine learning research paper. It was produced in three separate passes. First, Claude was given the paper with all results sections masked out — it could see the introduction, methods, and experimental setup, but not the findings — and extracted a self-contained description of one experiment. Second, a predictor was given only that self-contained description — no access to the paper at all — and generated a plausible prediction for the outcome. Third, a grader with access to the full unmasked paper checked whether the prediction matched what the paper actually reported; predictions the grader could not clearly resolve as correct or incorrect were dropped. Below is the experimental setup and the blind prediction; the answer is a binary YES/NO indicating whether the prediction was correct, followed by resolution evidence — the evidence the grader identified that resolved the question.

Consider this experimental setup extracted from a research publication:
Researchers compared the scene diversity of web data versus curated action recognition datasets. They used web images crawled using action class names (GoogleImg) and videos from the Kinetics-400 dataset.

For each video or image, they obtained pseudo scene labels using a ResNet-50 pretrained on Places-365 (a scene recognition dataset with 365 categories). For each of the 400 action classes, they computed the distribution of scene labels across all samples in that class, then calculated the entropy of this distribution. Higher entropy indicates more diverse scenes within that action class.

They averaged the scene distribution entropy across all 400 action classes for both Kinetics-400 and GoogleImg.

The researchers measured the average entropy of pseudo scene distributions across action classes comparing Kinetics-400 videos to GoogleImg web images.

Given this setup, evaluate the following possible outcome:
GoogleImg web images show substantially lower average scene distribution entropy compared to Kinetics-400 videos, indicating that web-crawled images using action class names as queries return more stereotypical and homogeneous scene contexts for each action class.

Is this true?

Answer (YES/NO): YES